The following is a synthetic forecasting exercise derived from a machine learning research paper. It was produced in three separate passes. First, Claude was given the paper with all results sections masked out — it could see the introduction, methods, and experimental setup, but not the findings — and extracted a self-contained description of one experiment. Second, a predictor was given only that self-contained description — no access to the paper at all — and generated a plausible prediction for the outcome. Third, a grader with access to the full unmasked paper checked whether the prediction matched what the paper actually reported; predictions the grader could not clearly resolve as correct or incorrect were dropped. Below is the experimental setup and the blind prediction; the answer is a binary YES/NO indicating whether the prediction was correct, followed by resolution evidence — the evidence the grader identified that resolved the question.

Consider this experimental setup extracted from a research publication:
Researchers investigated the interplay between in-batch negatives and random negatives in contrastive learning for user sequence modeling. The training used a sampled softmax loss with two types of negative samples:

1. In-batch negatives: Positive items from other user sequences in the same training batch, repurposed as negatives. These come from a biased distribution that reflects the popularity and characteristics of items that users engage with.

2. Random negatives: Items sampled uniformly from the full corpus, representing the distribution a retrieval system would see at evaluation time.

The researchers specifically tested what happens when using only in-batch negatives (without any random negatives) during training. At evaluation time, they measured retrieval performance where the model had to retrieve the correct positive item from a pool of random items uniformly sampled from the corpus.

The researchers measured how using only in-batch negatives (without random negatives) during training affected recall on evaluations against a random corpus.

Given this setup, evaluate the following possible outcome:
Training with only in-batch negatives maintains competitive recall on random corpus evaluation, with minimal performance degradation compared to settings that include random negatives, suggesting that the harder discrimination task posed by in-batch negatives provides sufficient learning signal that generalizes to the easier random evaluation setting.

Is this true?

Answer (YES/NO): NO